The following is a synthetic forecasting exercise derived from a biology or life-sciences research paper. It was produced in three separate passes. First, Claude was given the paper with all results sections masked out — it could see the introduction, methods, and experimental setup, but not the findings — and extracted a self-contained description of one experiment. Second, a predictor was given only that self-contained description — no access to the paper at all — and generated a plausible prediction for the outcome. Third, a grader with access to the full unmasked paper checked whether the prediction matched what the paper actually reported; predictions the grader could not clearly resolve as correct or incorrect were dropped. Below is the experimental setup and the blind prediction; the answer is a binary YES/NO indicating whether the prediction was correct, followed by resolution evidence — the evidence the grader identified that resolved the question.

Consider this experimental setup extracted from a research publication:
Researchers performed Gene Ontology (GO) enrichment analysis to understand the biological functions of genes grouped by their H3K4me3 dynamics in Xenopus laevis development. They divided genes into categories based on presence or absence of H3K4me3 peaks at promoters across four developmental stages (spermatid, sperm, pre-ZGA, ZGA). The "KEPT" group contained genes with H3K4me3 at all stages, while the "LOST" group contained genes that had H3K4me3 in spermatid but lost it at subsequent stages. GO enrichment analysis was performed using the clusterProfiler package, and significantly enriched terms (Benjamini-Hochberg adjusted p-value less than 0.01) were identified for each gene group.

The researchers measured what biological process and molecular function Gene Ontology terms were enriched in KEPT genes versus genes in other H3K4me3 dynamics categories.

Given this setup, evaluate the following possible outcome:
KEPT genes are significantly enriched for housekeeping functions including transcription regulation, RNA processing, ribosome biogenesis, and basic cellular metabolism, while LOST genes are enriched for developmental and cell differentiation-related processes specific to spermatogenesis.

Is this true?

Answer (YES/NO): NO